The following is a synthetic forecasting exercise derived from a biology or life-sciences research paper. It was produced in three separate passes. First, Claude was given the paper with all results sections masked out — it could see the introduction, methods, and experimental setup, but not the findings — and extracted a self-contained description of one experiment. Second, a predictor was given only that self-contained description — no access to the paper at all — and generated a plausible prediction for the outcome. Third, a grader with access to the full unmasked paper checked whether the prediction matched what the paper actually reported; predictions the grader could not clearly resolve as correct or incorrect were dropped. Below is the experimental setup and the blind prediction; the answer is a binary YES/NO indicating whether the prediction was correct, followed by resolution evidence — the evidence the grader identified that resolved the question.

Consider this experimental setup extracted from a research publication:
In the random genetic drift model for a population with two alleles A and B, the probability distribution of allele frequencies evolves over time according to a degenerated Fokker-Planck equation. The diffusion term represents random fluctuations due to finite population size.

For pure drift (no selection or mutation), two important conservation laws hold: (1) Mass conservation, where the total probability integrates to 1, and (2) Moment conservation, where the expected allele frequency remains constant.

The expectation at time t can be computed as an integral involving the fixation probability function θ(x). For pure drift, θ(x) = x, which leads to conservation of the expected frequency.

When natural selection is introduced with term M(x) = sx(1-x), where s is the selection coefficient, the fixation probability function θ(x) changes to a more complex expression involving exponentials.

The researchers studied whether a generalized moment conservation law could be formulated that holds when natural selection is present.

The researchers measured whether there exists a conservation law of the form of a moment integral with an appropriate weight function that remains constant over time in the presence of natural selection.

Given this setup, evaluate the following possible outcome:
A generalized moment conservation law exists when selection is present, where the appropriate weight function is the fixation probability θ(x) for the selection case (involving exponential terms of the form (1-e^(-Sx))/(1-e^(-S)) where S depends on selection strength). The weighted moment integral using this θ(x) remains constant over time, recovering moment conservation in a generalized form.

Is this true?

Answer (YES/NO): YES